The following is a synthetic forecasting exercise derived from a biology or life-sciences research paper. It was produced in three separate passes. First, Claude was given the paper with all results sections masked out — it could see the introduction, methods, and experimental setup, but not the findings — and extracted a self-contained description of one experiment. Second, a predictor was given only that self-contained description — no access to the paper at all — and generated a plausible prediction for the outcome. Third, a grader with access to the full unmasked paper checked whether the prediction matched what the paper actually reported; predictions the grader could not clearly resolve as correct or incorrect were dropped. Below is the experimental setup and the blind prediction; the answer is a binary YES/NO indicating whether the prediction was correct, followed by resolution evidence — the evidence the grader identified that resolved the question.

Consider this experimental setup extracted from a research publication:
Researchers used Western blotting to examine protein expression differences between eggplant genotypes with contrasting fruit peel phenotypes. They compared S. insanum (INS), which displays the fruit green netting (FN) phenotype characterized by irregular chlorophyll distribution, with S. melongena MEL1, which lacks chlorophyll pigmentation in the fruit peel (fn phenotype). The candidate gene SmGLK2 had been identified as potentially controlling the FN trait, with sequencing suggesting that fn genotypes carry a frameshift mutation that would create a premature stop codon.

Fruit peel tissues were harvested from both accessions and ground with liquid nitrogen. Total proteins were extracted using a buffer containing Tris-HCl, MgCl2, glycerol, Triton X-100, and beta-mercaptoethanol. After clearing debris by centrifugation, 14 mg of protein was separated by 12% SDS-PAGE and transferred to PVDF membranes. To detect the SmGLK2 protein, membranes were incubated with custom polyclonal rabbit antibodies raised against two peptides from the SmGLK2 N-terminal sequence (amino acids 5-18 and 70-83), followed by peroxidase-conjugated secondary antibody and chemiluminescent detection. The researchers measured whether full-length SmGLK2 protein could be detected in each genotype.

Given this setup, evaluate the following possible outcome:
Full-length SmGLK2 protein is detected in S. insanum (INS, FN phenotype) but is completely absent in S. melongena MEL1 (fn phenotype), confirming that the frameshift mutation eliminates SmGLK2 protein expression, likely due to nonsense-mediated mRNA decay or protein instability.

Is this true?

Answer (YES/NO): NO